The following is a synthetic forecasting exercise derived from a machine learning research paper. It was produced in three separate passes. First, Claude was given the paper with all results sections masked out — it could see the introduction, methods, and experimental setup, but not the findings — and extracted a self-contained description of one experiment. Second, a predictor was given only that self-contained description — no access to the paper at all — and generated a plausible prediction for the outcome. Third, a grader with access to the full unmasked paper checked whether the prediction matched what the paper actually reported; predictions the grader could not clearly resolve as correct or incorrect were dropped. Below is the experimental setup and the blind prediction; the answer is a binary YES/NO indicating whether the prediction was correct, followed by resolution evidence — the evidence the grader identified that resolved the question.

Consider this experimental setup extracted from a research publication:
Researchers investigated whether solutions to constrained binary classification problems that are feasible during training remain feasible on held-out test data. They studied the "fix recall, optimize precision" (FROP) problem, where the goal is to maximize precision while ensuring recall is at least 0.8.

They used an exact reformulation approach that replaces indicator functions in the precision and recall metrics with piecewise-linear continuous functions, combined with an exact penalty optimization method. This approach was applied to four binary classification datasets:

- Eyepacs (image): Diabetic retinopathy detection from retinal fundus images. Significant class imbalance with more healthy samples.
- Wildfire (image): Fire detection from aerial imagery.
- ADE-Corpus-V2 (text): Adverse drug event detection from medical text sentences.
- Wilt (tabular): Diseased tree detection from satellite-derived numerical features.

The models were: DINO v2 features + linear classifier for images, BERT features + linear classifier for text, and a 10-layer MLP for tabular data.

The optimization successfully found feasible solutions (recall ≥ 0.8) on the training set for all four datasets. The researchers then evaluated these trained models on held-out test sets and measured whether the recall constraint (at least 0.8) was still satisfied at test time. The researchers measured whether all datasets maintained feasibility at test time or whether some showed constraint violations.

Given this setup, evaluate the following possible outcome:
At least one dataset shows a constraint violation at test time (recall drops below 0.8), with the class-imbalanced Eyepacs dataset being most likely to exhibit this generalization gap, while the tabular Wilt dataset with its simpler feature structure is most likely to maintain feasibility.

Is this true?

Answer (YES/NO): YES